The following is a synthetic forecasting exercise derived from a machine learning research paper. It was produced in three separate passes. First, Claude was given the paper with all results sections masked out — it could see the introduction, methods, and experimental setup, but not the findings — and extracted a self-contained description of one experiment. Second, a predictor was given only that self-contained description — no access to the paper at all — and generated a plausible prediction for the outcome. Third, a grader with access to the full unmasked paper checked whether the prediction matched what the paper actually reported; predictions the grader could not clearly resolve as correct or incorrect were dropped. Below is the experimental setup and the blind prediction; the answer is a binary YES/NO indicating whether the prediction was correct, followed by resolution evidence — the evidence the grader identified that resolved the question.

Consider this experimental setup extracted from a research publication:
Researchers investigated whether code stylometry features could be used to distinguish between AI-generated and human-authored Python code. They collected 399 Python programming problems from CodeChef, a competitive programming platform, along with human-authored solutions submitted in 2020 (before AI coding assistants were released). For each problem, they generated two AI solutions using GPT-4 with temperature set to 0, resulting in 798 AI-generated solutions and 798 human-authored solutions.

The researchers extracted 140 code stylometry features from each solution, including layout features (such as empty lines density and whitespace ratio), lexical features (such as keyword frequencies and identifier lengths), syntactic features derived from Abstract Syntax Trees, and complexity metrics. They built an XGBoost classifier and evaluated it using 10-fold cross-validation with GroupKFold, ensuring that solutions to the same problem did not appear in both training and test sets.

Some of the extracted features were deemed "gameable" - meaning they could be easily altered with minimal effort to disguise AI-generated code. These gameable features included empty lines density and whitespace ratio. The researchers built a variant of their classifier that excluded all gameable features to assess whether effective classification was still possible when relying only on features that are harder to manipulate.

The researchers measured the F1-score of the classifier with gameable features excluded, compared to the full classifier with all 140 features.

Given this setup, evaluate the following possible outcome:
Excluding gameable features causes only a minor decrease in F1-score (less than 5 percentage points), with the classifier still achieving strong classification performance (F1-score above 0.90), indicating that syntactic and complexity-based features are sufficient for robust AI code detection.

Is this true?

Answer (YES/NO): NO